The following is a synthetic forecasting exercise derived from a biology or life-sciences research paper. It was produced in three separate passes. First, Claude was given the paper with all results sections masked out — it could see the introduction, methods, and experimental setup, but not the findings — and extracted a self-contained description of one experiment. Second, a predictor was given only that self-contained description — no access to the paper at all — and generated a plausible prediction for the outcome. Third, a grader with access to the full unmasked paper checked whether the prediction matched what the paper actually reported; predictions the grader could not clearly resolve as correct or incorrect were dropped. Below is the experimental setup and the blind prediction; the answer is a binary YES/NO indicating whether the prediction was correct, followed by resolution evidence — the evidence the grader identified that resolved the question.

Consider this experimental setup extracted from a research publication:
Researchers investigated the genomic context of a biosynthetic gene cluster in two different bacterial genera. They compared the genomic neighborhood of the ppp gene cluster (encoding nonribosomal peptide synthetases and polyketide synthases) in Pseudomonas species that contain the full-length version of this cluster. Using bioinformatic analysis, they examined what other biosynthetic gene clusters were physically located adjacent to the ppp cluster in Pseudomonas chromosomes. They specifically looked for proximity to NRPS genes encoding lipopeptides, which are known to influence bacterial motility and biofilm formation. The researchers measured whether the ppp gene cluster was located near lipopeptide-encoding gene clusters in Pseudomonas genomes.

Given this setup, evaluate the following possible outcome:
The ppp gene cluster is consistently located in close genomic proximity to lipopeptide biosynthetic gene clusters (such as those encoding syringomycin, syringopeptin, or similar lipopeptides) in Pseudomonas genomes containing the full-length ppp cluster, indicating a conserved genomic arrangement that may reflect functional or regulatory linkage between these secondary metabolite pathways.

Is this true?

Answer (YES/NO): YES